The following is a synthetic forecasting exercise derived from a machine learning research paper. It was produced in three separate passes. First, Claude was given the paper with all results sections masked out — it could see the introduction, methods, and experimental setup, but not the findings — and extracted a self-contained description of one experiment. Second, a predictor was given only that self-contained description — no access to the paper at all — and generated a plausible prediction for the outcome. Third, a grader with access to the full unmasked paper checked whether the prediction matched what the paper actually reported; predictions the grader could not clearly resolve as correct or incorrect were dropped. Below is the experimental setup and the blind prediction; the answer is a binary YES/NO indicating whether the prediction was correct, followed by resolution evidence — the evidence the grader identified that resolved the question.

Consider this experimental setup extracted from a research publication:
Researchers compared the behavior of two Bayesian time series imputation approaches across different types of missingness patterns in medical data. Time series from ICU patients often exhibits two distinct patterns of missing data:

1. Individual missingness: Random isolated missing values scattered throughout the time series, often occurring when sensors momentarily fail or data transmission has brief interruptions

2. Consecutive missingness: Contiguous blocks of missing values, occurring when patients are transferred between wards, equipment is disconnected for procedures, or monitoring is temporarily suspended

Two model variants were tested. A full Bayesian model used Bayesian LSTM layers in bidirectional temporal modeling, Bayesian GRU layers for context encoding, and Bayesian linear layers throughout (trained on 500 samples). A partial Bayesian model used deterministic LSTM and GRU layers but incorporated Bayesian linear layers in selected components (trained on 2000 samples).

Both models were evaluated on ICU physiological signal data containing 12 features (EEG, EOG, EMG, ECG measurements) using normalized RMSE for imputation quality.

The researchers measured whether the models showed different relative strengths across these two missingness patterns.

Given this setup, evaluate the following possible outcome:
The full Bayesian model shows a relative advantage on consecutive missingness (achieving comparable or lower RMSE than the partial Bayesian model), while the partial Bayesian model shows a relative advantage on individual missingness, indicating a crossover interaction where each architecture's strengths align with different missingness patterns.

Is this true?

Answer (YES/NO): NO